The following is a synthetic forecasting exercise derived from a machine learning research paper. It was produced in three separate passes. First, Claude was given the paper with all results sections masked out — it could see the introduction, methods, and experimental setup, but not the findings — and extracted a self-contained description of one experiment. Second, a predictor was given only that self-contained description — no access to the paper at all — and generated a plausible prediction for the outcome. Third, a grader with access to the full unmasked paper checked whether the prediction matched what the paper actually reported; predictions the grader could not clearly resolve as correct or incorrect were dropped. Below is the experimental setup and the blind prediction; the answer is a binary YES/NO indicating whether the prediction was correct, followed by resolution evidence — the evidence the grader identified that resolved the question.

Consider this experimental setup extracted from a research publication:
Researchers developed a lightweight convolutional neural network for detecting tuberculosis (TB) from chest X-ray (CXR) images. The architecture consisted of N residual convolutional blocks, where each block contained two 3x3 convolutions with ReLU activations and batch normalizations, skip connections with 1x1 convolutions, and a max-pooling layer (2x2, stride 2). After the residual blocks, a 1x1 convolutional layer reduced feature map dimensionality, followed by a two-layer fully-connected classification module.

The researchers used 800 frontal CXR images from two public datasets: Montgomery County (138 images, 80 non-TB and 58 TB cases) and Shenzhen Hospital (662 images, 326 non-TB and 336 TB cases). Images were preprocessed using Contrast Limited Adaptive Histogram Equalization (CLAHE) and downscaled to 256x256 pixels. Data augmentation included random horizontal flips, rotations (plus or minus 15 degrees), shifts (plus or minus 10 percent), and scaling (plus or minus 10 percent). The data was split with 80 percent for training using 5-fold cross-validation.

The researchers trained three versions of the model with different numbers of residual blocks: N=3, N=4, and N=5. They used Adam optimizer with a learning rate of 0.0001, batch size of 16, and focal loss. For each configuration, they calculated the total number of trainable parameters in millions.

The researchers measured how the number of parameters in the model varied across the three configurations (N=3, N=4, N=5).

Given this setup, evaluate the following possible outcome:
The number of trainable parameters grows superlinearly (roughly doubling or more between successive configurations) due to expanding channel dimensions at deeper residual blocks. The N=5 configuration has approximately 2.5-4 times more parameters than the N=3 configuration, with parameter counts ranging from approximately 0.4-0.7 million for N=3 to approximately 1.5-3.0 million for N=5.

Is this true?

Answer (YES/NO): NO